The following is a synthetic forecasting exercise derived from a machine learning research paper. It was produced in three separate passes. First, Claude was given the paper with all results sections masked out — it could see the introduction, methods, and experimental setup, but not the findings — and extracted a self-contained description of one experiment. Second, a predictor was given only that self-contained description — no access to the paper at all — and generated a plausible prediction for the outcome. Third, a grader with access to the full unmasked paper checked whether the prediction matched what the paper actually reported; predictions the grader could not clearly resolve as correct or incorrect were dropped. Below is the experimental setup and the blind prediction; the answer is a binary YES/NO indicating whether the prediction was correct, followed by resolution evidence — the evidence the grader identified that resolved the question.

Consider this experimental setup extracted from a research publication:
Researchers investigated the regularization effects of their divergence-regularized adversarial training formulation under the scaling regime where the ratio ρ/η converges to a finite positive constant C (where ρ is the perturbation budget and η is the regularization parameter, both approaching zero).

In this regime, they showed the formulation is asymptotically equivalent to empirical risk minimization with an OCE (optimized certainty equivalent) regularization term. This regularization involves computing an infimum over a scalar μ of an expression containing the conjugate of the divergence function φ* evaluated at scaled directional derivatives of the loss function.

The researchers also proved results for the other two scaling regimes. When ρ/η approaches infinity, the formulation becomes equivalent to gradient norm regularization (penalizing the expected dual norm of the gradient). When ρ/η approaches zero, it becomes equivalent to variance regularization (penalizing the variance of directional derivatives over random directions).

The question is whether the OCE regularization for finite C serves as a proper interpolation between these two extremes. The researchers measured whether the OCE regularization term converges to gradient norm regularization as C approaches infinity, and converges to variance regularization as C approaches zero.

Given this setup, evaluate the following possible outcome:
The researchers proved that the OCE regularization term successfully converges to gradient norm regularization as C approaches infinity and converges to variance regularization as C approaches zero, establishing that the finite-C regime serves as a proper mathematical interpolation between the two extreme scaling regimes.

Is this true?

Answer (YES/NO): YES